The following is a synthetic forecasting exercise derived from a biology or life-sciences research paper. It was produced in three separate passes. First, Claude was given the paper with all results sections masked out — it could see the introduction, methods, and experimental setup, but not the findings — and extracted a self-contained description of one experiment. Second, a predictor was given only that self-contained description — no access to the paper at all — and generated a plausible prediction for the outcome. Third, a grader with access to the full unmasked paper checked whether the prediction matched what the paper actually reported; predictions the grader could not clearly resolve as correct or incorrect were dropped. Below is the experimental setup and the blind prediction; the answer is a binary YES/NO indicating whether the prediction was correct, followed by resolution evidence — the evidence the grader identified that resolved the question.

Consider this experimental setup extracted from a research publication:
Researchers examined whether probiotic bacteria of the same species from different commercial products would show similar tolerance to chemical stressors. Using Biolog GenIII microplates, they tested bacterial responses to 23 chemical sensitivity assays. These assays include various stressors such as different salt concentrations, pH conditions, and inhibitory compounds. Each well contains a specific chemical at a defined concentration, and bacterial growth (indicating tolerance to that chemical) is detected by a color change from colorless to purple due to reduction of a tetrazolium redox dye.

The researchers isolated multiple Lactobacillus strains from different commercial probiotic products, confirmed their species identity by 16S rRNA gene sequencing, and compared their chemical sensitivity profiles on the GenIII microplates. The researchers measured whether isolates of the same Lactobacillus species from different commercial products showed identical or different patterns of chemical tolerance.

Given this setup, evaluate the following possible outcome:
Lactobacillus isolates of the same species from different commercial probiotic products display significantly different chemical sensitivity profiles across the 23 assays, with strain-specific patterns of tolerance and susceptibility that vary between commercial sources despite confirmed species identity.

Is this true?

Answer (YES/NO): YES